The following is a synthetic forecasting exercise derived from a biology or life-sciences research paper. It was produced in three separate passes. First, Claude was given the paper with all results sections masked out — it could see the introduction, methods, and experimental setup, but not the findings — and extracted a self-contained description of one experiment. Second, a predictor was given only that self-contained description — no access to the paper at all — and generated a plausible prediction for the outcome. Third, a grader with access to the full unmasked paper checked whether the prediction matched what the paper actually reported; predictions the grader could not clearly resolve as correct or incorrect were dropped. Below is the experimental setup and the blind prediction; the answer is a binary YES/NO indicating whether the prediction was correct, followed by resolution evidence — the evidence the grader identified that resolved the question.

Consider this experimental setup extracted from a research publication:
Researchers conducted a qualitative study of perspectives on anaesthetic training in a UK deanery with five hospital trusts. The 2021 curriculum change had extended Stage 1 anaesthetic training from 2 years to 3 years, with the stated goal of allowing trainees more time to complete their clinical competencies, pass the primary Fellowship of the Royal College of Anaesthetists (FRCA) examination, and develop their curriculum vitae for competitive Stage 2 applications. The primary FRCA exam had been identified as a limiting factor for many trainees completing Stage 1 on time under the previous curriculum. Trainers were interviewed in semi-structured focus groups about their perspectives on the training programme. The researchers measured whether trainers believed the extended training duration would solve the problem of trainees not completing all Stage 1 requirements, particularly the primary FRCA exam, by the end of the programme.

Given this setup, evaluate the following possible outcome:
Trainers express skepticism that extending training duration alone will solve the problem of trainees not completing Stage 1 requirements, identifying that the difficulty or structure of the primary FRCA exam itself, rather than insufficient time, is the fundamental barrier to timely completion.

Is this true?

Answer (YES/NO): NO